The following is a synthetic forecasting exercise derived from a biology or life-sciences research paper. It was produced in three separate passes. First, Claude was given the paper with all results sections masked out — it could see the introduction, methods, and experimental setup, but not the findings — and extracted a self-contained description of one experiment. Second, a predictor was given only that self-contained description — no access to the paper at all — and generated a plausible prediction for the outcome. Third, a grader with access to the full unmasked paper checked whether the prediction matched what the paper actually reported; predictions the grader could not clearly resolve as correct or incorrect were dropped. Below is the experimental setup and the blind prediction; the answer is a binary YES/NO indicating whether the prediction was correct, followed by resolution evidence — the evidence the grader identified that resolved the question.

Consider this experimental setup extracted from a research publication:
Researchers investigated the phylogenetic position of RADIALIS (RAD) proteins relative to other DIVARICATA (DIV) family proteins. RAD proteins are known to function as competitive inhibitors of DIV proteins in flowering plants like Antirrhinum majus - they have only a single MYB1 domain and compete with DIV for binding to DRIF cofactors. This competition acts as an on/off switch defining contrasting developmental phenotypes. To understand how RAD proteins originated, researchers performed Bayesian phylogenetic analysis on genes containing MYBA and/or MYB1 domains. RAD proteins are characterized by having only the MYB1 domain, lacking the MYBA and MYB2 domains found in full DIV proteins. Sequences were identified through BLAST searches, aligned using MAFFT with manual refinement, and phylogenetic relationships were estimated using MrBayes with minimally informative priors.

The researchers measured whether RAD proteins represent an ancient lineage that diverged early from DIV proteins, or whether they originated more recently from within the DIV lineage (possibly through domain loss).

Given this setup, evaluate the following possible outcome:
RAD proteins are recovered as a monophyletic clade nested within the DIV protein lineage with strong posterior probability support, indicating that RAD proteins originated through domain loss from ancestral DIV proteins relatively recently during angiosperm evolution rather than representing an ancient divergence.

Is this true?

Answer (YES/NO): NO